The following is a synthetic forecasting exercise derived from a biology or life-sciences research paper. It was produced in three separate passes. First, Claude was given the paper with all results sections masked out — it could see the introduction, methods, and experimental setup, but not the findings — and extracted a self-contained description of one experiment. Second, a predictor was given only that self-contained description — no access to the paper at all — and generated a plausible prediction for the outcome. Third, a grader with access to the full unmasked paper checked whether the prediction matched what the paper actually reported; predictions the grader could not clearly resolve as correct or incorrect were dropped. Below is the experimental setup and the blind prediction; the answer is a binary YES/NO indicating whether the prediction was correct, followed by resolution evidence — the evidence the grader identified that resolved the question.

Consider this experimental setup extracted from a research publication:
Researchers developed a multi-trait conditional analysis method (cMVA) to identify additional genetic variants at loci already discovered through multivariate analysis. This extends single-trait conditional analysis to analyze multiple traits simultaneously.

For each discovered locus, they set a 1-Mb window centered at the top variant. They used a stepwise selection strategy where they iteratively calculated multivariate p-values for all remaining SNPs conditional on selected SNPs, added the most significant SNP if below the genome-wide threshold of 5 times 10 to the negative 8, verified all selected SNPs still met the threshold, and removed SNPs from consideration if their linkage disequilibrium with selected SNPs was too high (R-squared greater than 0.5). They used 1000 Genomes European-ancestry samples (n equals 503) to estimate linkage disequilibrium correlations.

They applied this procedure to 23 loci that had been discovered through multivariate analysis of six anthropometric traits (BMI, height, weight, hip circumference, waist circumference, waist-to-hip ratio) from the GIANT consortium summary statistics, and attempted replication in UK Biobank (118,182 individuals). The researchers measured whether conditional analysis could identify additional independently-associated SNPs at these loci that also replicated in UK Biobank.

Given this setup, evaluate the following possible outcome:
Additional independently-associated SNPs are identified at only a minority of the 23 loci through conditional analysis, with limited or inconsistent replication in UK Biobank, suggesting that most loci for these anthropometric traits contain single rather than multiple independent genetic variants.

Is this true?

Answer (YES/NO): NO